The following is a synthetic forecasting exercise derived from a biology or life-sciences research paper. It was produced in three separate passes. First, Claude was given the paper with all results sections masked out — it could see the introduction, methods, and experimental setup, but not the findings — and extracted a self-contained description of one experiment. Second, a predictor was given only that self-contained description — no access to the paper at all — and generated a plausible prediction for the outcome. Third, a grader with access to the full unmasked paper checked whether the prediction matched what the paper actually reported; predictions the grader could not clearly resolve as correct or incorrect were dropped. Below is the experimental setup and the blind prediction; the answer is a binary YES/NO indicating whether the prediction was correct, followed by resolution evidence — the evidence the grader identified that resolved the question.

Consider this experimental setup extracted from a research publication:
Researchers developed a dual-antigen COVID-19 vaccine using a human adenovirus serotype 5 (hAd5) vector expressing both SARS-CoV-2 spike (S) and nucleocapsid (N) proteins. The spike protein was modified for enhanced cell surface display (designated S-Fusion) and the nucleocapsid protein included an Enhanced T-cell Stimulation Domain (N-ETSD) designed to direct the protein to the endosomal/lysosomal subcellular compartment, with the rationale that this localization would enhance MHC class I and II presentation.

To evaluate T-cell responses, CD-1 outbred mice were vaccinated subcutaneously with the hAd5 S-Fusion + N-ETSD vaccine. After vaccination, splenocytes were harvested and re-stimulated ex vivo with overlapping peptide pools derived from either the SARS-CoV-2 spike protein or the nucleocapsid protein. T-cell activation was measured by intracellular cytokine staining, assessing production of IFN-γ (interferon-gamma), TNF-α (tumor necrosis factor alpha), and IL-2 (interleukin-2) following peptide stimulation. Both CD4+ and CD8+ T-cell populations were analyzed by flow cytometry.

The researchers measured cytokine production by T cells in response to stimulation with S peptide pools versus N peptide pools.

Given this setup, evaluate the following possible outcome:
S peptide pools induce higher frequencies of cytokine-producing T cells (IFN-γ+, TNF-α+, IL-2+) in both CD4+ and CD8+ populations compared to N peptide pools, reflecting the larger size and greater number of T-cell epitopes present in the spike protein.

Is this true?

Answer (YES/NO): NO